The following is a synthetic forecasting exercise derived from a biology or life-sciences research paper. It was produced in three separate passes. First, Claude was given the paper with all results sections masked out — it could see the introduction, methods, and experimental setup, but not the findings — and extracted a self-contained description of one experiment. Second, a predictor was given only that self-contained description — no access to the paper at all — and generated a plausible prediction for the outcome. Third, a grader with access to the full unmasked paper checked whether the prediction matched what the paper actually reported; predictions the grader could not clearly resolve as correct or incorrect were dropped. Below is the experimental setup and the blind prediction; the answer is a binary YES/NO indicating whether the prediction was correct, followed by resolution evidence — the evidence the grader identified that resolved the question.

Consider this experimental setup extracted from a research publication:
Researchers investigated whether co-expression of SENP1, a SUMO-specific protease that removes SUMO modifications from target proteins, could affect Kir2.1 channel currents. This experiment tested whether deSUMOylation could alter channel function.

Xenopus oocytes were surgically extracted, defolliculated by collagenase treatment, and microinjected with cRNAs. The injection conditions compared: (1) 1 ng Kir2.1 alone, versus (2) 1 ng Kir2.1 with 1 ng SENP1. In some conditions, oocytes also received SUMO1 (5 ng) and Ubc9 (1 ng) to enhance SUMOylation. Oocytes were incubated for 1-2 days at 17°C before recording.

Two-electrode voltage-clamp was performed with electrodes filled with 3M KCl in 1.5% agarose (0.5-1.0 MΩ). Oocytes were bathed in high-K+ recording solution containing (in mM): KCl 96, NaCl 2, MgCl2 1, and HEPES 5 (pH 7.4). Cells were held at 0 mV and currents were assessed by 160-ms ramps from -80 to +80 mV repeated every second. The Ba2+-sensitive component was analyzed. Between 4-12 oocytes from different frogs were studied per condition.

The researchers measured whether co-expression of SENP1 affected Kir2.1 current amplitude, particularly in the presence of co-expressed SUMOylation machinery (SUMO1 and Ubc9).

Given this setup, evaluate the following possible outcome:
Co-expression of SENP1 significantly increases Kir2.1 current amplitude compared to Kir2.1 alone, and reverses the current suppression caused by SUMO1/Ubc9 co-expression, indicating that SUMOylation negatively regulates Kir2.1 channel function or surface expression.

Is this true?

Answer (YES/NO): YES